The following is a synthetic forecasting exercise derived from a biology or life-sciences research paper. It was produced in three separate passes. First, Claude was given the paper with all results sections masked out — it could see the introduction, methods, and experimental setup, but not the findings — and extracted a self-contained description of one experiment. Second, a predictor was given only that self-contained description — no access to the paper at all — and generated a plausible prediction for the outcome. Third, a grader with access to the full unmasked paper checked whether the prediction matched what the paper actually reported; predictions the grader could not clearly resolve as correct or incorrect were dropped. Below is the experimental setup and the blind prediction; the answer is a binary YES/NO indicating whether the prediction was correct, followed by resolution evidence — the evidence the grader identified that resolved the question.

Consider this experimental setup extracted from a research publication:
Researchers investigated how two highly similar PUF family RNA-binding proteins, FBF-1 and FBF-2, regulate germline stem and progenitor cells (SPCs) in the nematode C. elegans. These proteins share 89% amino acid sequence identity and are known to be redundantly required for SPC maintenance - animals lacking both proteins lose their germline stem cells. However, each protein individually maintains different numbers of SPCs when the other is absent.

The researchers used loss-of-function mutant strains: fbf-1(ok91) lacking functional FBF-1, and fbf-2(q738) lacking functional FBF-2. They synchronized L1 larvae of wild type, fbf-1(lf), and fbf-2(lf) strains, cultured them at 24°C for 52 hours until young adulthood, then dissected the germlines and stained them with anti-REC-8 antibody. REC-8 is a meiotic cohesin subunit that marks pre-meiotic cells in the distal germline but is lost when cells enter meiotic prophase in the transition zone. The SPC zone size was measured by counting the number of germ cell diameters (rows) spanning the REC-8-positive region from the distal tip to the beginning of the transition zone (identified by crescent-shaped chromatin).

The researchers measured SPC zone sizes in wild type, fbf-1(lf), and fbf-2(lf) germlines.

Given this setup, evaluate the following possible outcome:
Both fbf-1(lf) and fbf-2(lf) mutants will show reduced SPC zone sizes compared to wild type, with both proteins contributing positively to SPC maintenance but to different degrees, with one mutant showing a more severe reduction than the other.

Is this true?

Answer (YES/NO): NO